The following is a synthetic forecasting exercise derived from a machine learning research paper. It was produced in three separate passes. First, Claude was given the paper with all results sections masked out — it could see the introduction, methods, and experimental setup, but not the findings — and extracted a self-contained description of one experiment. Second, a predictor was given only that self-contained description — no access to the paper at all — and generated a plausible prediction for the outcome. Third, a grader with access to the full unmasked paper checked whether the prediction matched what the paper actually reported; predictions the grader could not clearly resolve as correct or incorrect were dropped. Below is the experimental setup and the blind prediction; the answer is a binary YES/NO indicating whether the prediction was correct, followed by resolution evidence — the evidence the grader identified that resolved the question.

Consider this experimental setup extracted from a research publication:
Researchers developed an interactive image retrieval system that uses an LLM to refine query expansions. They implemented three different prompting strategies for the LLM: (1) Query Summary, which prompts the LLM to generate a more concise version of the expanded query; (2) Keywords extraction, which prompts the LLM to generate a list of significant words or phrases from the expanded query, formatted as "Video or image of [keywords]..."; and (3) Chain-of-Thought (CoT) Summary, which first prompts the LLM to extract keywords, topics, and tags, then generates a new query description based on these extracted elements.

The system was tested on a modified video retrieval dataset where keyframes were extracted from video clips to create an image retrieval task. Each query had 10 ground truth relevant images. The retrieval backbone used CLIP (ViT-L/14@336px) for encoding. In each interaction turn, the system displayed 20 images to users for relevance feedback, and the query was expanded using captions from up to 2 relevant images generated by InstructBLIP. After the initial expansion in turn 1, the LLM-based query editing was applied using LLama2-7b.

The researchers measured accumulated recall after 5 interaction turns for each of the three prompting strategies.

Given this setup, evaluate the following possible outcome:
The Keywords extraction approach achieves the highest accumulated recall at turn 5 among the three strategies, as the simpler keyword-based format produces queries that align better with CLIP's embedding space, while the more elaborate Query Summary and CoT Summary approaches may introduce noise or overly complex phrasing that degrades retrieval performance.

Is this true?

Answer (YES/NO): NO